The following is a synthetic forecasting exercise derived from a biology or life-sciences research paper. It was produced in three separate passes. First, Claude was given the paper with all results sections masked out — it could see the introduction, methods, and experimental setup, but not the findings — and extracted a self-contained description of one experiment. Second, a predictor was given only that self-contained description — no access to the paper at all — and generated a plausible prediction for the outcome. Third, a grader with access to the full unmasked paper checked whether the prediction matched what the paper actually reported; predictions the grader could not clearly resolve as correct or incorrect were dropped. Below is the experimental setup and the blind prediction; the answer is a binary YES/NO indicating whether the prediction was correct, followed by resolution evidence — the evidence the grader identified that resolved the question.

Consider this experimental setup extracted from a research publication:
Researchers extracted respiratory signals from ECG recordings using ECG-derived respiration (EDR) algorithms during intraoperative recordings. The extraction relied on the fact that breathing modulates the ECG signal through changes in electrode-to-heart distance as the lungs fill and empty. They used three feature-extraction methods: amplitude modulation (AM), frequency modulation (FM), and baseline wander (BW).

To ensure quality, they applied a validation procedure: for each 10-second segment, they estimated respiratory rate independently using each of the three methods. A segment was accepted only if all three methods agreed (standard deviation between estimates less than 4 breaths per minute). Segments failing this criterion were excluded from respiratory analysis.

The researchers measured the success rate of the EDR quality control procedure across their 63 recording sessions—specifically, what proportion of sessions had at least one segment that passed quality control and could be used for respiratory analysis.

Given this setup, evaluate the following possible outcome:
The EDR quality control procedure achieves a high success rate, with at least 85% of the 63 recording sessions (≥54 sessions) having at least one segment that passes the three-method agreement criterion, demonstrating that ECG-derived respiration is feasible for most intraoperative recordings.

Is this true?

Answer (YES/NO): YES